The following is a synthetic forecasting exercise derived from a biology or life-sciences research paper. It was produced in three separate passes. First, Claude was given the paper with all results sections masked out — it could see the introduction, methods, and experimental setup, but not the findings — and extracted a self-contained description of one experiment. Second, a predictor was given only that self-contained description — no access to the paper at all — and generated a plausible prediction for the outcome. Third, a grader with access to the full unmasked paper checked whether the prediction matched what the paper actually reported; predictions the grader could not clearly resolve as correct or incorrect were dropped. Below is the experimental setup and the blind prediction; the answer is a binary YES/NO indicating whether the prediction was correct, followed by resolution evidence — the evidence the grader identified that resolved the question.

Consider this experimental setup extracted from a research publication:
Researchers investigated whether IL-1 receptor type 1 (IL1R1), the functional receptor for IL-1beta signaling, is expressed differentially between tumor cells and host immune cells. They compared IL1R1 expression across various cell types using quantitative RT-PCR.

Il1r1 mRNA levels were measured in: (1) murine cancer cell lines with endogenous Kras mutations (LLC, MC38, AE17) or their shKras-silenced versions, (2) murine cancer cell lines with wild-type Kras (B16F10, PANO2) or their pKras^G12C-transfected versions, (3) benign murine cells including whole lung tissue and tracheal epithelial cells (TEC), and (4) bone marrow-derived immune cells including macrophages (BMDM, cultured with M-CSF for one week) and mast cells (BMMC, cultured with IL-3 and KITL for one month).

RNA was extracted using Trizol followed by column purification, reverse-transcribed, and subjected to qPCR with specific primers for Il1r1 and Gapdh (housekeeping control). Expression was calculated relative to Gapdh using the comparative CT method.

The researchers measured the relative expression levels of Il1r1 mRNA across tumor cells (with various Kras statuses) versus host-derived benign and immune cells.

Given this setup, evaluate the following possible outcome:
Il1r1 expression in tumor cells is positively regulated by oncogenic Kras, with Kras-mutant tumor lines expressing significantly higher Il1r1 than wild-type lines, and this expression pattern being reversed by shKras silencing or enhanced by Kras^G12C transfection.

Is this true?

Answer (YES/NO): YES